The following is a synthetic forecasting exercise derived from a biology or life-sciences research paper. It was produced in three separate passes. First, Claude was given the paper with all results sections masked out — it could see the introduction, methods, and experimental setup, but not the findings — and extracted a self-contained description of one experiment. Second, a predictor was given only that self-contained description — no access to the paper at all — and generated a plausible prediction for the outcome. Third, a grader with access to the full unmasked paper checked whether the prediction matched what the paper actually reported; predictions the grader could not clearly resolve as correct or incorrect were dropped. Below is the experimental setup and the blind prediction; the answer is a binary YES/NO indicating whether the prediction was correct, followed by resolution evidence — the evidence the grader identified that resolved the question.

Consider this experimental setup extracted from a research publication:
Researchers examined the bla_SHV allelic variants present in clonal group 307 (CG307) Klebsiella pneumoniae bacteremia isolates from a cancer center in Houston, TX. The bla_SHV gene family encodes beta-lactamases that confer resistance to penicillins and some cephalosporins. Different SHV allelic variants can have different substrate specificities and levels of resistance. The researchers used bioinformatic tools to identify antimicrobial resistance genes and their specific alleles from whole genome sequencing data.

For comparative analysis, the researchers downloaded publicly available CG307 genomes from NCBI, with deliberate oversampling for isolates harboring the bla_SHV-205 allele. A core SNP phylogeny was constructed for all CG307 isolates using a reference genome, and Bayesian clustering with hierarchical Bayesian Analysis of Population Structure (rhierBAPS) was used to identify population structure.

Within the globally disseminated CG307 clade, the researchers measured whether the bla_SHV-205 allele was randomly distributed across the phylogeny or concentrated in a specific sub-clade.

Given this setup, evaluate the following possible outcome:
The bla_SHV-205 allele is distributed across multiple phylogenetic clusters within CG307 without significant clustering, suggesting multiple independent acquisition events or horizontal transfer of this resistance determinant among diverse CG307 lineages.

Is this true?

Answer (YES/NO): NO